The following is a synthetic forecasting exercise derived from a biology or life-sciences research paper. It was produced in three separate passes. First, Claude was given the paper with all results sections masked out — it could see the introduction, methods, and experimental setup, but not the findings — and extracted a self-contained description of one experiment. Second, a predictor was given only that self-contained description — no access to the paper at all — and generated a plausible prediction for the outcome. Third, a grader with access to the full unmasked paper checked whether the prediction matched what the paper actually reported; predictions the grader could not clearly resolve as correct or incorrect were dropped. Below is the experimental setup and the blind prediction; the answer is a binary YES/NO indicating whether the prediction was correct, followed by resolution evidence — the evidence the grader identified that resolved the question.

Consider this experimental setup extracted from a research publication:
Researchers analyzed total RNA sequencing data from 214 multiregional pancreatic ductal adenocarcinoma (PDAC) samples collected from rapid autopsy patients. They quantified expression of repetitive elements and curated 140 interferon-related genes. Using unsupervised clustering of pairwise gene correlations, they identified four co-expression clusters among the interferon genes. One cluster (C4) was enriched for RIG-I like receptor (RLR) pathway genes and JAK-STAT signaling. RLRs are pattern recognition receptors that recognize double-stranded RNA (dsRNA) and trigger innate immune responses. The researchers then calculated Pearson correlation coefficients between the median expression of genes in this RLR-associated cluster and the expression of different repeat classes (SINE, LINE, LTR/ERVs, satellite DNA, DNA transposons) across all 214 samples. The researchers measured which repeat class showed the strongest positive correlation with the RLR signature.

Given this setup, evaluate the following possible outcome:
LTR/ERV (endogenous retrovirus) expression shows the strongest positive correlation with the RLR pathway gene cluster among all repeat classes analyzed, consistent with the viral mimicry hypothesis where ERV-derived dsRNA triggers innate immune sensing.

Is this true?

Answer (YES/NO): NO